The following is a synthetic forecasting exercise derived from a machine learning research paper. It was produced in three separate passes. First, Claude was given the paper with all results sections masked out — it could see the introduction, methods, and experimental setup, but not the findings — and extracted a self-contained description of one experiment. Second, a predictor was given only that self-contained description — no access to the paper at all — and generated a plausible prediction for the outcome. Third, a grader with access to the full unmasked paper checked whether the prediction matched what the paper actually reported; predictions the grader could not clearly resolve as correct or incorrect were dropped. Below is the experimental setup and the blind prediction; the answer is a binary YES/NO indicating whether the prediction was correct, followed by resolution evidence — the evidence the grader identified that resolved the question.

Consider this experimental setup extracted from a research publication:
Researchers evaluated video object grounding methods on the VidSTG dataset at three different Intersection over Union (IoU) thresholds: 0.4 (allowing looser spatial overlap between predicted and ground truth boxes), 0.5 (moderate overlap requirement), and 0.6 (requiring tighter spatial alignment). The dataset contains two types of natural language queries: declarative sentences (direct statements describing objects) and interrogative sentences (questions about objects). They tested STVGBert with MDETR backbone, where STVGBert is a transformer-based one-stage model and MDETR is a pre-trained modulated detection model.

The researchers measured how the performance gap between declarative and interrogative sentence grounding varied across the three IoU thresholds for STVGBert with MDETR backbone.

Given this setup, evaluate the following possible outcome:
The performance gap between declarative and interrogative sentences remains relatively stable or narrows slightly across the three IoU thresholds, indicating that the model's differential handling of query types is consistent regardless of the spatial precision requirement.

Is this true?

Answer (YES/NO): NO